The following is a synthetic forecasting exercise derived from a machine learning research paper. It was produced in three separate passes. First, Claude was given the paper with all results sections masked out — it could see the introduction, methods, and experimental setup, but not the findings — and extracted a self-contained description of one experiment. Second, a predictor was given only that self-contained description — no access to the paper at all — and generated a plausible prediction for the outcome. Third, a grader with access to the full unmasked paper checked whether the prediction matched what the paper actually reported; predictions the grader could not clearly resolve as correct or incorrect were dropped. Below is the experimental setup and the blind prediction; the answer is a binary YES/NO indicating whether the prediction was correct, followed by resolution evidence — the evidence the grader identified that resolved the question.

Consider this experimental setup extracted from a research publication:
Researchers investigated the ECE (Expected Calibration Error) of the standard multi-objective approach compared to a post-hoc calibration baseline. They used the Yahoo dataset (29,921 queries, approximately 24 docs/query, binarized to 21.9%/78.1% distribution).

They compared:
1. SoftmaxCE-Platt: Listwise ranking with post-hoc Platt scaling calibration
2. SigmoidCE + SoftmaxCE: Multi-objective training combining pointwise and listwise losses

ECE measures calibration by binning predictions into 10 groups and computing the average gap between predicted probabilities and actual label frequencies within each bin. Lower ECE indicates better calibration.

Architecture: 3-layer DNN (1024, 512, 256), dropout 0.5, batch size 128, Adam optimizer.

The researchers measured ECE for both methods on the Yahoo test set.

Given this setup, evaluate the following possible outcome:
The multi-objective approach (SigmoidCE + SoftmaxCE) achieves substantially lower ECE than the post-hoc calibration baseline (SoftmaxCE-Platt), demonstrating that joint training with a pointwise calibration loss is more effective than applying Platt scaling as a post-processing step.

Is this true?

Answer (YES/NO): NO